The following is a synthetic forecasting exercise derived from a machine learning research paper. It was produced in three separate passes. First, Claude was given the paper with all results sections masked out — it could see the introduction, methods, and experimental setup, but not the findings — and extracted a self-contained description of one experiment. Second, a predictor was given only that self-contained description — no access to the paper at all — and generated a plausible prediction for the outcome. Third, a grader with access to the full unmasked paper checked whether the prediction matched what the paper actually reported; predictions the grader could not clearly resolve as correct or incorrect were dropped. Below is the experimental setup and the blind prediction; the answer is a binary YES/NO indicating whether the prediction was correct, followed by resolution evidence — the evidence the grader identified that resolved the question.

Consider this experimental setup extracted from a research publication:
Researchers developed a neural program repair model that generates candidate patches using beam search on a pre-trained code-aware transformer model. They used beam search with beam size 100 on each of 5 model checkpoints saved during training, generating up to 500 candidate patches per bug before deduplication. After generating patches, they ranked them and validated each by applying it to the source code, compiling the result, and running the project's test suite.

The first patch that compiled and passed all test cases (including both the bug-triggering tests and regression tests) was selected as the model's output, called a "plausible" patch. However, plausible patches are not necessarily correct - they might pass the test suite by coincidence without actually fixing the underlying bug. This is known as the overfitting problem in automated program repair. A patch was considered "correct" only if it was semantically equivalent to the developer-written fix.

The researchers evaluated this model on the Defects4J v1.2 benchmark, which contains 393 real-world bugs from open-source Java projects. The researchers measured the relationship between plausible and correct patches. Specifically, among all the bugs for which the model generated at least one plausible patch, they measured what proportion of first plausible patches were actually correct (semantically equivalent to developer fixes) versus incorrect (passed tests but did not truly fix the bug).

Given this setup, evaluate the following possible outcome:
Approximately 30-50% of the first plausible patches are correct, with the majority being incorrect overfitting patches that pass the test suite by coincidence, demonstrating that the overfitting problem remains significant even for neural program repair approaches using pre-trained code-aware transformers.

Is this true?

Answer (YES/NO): NO